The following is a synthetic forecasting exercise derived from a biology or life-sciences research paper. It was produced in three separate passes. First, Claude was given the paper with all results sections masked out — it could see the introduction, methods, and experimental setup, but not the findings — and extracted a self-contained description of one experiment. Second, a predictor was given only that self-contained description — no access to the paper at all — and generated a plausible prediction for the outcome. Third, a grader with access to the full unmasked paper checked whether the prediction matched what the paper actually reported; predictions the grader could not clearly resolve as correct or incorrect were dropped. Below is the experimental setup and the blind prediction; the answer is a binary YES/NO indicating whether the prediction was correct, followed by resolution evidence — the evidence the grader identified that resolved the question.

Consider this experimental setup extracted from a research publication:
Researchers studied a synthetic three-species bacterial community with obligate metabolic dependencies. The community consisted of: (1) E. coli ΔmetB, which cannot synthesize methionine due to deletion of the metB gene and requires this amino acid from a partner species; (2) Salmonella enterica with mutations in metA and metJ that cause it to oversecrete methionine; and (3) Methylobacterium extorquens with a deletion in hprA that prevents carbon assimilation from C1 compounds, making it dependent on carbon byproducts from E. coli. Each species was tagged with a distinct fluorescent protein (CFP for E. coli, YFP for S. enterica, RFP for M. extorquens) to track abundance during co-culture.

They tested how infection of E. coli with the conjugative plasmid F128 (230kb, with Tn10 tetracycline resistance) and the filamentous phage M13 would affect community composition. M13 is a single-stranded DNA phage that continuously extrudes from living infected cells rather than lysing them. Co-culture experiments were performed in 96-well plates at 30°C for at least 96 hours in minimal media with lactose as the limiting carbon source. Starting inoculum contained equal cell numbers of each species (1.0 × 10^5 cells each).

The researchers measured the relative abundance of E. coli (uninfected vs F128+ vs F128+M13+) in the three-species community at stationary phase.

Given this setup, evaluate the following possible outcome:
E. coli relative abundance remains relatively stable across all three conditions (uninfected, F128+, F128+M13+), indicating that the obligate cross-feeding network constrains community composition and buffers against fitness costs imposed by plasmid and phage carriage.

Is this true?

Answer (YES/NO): NO